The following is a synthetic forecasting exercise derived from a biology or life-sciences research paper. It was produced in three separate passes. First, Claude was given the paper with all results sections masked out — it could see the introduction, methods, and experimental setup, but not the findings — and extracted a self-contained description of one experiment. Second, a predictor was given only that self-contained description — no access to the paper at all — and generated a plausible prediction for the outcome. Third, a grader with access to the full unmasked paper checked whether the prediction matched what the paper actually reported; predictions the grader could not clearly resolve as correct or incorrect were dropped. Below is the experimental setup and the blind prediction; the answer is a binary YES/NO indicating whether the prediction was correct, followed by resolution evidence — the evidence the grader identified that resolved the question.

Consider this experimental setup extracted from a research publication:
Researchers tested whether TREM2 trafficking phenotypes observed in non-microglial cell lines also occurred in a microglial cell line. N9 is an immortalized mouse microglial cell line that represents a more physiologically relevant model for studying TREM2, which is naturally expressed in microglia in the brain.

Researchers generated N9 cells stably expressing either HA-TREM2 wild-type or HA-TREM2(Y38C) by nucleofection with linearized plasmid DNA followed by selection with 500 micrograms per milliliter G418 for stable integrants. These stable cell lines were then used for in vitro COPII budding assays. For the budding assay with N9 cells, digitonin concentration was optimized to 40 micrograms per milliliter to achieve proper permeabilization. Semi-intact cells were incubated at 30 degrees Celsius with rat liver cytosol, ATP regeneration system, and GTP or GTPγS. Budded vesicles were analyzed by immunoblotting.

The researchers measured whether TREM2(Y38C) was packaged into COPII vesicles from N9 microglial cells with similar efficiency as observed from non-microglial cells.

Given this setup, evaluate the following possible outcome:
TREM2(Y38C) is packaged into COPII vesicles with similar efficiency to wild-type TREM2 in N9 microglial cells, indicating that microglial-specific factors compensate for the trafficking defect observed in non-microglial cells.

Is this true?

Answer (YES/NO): NO